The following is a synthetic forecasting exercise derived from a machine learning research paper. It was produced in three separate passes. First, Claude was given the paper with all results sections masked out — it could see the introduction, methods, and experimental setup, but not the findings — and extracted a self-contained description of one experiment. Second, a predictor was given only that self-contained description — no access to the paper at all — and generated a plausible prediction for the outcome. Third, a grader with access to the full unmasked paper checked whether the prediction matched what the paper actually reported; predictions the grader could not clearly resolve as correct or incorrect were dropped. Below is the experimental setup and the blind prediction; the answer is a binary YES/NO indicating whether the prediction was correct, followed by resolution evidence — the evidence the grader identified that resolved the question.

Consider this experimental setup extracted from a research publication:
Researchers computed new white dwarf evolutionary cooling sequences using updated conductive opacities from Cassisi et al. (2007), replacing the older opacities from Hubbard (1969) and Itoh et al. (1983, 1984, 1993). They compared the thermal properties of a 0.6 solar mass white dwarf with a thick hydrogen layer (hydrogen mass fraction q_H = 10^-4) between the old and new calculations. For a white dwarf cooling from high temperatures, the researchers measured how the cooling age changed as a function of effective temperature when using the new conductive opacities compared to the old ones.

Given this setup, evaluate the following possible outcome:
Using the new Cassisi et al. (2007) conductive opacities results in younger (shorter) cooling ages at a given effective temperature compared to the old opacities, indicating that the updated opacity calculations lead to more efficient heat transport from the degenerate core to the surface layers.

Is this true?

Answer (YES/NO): NO